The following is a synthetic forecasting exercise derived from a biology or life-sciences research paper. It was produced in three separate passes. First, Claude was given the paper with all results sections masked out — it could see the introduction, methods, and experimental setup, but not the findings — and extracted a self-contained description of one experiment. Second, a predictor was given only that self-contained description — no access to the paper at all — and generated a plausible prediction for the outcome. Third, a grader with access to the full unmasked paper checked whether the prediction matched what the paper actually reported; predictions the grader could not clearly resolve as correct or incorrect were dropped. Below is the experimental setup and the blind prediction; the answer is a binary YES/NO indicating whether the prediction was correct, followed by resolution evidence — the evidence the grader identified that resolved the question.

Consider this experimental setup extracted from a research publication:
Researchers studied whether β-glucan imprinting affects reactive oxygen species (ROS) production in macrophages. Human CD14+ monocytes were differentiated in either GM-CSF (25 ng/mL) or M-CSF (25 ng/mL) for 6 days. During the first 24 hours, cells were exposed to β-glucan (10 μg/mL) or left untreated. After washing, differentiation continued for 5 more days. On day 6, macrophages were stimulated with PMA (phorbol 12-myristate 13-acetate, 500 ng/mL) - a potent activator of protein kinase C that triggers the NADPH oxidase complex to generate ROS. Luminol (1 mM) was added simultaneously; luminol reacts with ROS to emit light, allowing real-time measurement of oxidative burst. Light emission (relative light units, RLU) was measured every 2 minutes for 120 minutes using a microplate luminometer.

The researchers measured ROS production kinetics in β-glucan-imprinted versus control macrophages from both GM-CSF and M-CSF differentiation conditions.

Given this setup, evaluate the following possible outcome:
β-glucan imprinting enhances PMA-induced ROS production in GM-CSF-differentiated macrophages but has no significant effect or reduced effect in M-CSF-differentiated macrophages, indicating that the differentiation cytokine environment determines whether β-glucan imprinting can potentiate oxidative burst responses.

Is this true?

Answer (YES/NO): NO